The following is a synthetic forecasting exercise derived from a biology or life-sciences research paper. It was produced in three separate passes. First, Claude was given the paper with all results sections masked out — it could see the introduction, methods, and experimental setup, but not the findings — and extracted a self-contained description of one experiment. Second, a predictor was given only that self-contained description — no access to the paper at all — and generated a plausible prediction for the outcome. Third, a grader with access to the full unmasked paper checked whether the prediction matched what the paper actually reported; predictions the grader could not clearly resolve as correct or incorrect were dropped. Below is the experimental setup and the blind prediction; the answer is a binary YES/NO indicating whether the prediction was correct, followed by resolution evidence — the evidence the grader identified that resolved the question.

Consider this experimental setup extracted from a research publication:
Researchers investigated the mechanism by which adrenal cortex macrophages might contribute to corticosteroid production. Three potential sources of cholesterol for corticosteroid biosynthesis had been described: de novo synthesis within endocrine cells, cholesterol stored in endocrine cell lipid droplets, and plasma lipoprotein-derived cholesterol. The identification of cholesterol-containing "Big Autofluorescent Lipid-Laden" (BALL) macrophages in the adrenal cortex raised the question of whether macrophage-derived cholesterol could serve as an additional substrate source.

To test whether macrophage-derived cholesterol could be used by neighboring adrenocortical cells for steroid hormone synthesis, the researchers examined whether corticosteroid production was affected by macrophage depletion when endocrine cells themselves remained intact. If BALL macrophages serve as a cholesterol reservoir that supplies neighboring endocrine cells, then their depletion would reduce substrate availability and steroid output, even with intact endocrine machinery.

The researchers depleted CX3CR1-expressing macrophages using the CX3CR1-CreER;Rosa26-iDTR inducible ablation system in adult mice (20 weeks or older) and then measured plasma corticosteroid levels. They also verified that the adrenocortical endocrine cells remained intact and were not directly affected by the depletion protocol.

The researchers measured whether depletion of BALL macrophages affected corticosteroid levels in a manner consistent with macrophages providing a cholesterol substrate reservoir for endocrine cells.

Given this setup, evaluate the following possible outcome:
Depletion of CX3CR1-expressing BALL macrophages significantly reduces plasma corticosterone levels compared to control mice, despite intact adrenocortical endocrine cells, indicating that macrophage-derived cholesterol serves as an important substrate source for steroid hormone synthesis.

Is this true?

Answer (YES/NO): YES